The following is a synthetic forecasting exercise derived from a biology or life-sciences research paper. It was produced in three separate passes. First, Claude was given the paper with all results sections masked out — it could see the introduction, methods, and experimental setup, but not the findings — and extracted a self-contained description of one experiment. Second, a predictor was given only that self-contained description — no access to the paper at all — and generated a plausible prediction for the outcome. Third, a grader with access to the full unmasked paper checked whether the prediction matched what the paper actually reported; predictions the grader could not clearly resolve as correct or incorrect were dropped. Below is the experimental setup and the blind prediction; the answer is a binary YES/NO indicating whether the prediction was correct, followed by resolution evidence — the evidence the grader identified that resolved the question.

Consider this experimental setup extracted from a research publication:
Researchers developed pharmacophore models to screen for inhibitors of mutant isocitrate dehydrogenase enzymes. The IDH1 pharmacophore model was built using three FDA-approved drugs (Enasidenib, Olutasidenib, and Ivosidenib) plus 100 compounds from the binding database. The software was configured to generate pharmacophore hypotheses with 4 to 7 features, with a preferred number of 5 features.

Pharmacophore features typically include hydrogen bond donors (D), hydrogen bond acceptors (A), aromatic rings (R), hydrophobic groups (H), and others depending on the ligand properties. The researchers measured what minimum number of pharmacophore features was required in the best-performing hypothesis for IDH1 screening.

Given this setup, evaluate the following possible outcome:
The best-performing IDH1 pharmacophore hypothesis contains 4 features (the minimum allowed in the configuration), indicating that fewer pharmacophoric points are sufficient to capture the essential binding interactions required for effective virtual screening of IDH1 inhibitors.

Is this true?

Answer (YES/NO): YES